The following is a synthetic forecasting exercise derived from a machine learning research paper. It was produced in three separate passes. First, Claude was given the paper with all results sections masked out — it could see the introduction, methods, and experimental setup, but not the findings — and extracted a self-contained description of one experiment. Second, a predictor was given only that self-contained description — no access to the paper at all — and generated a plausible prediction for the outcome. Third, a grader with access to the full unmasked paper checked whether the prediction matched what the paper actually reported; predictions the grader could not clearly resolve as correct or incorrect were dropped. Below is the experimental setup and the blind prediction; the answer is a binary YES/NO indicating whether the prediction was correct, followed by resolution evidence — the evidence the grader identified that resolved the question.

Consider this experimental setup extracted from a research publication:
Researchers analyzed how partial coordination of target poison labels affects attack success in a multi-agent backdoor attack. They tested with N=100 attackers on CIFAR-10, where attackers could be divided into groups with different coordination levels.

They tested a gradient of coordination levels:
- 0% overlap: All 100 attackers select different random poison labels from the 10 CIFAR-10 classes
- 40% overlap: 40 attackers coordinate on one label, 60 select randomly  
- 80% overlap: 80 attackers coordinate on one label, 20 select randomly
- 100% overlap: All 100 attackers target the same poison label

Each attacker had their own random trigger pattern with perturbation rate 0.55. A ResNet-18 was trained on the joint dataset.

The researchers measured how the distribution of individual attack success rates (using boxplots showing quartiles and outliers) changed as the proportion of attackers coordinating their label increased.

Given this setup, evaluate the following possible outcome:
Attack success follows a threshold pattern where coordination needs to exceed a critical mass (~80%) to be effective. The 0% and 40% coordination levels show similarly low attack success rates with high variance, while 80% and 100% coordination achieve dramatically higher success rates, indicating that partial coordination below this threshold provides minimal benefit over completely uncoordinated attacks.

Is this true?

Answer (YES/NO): YES